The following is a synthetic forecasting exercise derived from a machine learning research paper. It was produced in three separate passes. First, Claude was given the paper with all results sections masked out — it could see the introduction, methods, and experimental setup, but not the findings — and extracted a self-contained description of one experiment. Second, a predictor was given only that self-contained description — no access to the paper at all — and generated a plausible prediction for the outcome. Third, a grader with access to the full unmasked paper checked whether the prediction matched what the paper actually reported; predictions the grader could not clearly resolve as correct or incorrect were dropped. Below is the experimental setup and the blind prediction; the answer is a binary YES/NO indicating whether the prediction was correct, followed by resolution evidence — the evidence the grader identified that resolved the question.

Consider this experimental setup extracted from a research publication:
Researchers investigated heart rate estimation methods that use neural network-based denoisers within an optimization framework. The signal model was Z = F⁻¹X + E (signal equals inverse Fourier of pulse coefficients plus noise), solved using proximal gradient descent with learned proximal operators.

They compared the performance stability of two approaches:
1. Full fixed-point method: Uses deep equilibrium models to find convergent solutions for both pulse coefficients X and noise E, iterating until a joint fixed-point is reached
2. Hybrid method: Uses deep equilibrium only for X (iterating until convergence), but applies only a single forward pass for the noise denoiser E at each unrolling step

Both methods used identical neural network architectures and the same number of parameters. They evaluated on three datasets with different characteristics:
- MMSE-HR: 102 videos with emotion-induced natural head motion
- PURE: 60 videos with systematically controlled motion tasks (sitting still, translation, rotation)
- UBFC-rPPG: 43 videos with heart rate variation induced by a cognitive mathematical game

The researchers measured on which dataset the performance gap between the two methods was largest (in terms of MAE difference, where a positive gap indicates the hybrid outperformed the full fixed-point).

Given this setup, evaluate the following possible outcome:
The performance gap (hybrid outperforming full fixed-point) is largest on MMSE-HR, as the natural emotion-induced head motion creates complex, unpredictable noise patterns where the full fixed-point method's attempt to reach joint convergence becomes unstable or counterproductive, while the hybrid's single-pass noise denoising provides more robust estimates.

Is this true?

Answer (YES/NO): NO